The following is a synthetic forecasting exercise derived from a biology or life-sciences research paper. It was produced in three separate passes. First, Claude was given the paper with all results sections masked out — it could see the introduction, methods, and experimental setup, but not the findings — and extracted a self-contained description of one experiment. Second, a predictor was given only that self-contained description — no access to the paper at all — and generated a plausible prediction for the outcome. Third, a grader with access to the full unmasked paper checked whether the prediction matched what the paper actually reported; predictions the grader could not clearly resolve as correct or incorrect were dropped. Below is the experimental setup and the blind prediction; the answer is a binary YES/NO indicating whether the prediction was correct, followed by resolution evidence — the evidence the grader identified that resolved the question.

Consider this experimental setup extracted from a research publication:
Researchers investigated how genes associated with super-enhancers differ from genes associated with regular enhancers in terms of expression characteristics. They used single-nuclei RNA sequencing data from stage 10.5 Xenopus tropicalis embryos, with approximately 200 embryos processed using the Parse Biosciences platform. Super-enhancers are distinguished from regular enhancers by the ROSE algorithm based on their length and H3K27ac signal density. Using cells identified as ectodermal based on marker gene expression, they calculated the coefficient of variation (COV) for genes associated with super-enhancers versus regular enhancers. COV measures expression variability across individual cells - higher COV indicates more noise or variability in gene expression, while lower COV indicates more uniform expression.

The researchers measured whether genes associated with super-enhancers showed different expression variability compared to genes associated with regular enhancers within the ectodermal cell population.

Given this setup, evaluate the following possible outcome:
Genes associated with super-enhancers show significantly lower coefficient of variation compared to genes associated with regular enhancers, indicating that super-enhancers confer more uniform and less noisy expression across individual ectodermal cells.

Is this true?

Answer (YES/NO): YES